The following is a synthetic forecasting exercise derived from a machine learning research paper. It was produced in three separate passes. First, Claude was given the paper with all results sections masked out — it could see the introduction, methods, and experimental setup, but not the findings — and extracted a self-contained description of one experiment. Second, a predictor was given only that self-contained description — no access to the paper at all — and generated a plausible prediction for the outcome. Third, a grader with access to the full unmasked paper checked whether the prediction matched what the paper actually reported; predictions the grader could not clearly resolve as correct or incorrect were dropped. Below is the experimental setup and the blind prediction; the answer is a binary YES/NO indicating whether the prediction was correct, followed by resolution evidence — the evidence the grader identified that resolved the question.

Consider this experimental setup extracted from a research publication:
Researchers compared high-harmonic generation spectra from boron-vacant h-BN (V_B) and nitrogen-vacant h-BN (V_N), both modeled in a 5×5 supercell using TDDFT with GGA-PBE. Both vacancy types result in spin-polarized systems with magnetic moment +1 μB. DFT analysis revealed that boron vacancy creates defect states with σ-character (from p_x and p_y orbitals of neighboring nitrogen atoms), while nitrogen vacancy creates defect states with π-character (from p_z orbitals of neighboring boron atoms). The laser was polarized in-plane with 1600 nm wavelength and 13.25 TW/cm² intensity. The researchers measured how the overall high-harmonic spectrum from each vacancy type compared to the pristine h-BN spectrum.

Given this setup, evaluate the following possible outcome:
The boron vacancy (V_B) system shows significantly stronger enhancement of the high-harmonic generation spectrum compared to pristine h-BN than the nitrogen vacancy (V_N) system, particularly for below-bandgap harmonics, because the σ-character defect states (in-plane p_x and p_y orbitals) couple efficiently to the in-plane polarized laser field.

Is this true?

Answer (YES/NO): NO